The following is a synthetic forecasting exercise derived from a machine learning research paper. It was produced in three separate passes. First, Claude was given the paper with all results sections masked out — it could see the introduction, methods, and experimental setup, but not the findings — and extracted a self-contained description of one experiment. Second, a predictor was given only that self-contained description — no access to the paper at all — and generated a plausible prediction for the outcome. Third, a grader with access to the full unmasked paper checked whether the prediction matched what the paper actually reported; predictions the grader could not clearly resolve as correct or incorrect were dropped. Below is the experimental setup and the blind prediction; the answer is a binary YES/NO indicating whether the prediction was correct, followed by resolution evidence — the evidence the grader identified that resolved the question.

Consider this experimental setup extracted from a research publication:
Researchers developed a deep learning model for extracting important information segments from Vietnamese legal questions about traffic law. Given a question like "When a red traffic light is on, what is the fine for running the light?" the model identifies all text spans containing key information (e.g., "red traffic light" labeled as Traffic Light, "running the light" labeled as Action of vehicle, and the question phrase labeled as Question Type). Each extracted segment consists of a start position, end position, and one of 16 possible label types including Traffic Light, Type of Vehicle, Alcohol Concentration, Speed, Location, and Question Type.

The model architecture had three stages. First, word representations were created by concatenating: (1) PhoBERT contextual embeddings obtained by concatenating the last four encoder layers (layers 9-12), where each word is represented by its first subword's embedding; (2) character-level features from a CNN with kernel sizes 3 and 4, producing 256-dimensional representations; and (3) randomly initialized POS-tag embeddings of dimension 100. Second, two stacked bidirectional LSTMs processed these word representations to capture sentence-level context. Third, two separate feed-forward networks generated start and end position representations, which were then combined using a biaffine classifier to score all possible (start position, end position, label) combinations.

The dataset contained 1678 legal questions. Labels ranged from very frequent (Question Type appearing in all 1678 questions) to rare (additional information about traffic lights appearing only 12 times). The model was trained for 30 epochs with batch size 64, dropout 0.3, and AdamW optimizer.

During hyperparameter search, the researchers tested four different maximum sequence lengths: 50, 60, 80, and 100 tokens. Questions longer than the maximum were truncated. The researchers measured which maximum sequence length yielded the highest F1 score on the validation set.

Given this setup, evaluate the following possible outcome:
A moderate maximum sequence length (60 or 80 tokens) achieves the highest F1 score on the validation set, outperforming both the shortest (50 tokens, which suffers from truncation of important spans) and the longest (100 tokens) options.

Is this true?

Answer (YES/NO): YES